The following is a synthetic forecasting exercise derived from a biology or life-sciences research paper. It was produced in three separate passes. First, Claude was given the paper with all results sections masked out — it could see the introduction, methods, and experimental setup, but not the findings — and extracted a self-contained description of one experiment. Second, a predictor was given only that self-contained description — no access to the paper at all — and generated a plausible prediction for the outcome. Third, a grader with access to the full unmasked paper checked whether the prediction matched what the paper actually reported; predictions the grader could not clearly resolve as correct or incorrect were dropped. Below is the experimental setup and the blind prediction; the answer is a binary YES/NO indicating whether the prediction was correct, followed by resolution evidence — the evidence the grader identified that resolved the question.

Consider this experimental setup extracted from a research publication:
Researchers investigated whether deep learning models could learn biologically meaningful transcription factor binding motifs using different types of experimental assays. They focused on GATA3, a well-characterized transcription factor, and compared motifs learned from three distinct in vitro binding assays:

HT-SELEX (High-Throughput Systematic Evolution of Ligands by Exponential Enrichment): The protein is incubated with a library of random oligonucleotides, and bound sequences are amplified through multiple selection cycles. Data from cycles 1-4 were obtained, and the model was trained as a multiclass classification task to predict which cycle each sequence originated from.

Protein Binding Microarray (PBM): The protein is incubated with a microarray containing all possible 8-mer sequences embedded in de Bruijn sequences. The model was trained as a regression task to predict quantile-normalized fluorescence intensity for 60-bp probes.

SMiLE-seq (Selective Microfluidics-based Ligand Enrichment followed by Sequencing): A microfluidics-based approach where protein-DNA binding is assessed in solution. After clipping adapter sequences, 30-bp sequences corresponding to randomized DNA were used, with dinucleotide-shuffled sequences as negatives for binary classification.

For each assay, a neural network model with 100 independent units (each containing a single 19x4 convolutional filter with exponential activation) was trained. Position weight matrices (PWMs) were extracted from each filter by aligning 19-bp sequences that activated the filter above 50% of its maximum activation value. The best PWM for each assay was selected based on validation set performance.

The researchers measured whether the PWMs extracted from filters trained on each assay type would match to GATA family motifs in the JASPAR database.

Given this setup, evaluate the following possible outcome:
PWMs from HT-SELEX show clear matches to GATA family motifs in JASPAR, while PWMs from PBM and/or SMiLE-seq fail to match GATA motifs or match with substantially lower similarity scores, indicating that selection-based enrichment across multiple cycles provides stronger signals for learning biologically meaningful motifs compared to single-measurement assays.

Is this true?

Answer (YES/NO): NO